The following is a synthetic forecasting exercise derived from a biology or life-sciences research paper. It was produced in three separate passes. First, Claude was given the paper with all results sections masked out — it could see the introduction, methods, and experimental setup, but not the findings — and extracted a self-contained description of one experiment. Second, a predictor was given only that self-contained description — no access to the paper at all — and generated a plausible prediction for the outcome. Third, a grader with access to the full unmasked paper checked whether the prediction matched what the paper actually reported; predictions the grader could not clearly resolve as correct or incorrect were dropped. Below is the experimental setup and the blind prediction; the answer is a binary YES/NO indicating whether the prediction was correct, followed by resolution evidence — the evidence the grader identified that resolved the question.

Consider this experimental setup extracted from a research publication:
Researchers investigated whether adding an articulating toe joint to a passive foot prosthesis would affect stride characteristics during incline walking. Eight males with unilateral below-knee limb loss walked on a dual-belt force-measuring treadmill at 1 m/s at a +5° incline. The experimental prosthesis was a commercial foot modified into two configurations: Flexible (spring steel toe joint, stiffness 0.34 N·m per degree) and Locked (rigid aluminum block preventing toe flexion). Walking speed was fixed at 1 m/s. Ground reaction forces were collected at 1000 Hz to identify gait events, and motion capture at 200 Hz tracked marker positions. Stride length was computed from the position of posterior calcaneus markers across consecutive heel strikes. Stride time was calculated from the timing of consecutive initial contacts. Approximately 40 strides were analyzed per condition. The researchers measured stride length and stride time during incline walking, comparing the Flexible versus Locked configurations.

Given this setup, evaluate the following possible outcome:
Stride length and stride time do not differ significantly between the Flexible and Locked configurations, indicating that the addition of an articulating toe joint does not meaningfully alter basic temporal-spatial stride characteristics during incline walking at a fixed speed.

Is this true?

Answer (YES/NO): YES